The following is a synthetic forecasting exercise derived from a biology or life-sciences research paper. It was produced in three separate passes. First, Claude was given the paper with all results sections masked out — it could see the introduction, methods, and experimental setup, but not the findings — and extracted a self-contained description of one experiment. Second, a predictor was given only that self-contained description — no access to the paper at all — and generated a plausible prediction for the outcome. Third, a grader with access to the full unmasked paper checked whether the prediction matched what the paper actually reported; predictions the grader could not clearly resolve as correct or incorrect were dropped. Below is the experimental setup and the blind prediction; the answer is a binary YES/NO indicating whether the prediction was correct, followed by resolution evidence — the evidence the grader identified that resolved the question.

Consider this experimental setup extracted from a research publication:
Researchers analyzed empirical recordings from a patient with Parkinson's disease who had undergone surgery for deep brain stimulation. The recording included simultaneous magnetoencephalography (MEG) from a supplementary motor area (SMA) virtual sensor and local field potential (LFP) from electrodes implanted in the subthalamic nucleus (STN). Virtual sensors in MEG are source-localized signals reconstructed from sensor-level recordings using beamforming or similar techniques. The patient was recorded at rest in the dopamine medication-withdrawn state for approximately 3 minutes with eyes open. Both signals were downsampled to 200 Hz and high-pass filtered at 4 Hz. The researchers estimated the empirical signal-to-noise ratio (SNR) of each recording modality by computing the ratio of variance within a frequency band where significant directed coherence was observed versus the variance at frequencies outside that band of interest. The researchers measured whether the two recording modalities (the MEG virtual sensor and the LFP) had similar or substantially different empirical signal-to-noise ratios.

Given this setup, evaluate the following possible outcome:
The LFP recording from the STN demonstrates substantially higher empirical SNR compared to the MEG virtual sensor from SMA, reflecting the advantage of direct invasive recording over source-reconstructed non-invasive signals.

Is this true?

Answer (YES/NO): YES